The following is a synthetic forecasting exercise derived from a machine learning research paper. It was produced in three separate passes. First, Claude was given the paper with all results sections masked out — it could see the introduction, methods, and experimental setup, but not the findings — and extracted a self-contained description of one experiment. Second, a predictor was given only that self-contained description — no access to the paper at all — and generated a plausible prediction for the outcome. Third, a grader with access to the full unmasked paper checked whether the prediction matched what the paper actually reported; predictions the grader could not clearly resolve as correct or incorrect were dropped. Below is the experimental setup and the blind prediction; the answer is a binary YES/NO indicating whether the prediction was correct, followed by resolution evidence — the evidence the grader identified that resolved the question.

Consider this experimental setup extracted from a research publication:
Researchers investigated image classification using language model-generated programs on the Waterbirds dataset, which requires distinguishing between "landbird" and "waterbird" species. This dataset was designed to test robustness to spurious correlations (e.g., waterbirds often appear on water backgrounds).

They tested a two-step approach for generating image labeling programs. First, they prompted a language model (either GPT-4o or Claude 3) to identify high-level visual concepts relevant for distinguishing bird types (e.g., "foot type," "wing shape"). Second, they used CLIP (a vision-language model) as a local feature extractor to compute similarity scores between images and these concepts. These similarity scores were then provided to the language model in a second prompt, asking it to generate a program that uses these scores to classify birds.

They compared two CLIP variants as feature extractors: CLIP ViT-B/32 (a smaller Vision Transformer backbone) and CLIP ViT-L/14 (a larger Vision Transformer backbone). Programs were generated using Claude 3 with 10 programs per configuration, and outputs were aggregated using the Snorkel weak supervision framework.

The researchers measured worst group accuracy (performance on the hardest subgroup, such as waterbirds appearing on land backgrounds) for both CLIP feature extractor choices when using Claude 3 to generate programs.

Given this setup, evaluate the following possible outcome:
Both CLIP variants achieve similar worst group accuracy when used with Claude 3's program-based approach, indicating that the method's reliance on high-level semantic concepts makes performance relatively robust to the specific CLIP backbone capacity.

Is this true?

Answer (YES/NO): NO